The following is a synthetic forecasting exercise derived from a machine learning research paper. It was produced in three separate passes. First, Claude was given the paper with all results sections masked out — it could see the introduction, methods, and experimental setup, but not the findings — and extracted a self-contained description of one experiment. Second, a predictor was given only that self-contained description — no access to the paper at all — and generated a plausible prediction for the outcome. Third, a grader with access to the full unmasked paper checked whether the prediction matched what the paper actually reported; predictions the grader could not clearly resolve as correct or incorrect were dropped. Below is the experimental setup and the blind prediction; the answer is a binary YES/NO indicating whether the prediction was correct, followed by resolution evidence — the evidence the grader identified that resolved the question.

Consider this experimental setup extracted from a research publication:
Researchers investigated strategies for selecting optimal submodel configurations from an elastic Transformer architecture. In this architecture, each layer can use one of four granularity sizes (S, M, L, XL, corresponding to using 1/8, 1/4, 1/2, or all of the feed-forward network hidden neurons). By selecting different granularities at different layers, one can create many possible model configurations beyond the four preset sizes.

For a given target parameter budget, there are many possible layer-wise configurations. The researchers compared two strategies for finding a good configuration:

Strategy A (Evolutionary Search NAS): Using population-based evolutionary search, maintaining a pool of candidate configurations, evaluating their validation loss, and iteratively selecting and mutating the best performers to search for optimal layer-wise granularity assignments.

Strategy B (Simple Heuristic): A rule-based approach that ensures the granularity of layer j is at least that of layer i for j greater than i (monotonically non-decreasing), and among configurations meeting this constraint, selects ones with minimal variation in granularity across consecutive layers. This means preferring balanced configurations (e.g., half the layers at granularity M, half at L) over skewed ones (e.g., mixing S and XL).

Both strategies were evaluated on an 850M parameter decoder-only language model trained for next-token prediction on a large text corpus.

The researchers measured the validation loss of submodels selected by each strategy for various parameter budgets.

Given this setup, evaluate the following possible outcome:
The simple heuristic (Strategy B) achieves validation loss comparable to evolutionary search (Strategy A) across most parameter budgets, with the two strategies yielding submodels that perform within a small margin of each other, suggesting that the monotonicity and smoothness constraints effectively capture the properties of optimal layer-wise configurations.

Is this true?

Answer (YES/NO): YES